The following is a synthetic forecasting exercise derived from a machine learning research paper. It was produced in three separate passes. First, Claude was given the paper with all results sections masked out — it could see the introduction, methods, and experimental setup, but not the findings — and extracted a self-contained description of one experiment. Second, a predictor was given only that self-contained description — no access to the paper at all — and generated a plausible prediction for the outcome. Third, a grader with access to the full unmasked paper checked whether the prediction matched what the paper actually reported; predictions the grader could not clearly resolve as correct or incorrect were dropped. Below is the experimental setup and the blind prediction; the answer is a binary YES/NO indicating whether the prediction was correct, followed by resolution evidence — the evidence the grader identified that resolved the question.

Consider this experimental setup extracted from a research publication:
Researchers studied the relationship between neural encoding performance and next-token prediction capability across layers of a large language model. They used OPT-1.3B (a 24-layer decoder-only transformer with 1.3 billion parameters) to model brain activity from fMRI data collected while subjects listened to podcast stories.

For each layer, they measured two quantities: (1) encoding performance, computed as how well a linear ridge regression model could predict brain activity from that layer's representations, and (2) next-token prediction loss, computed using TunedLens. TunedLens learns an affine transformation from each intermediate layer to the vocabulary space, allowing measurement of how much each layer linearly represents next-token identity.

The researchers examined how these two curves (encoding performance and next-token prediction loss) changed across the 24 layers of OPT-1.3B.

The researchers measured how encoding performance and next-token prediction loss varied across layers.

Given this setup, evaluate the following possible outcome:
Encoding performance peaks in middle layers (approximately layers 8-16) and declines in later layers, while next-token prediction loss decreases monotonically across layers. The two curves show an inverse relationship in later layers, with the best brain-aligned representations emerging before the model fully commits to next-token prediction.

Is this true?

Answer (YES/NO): NO